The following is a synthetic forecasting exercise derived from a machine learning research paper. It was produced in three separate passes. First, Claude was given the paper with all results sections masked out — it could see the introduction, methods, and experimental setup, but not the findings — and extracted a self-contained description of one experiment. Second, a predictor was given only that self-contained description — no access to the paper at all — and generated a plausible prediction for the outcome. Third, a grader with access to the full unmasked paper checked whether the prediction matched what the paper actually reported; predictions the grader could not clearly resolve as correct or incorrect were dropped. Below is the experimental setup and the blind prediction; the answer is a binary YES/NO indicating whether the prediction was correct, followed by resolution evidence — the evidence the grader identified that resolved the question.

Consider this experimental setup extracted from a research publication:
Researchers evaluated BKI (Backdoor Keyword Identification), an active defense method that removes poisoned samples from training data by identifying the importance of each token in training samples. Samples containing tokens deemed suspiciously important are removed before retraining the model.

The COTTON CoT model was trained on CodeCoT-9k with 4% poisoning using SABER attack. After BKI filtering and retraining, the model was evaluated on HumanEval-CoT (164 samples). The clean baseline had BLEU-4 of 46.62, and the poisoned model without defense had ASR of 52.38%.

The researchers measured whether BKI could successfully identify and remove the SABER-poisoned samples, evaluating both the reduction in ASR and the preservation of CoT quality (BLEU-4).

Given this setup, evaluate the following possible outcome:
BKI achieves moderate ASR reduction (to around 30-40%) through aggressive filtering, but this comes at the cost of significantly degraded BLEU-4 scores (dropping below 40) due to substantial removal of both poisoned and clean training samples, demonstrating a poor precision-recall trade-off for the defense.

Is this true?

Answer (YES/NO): NO